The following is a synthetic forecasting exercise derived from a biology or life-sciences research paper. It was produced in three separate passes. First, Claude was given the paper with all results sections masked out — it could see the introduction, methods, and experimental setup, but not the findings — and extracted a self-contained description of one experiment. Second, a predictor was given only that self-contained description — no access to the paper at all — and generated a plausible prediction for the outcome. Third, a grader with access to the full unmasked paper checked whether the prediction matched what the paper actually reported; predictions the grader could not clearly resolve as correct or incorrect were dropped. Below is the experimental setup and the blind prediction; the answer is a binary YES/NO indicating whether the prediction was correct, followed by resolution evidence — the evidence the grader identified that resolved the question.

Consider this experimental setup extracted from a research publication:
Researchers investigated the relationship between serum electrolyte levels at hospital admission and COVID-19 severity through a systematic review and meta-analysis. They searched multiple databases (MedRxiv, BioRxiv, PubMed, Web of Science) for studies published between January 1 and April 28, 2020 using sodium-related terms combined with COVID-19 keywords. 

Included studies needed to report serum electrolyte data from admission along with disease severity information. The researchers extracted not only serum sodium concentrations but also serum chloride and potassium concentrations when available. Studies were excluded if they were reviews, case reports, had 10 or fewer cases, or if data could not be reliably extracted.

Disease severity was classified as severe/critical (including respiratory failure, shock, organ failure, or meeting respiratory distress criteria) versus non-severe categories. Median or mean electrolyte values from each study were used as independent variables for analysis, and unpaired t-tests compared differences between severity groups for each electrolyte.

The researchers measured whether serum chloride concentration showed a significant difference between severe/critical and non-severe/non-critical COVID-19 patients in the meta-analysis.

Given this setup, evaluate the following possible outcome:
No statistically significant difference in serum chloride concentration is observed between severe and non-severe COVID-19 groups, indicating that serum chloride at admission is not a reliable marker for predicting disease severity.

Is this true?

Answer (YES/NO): YES